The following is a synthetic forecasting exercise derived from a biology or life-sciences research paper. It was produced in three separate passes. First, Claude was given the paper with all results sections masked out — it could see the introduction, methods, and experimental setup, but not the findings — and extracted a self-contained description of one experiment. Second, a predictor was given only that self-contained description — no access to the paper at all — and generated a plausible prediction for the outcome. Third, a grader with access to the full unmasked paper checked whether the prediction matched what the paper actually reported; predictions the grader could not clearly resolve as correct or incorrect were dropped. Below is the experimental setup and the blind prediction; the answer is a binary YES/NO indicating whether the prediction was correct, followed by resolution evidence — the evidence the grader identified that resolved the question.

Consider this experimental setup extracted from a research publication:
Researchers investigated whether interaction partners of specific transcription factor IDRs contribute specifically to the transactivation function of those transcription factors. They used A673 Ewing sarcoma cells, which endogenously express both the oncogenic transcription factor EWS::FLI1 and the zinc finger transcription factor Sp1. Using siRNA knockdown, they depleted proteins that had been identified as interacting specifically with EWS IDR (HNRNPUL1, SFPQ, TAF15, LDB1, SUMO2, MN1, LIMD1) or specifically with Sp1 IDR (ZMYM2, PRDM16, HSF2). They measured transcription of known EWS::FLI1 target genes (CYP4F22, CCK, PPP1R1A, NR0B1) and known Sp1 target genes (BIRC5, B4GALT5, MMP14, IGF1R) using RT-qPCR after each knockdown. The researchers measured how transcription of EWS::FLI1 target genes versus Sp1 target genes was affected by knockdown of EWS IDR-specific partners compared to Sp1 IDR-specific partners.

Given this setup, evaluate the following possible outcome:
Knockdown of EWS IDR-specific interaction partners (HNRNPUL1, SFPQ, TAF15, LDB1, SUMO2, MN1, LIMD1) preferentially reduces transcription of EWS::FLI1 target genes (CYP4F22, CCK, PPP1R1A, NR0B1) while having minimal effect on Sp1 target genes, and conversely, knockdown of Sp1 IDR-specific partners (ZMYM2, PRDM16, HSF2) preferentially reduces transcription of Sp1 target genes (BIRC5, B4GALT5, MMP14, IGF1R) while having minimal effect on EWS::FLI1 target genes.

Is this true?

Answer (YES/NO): YES